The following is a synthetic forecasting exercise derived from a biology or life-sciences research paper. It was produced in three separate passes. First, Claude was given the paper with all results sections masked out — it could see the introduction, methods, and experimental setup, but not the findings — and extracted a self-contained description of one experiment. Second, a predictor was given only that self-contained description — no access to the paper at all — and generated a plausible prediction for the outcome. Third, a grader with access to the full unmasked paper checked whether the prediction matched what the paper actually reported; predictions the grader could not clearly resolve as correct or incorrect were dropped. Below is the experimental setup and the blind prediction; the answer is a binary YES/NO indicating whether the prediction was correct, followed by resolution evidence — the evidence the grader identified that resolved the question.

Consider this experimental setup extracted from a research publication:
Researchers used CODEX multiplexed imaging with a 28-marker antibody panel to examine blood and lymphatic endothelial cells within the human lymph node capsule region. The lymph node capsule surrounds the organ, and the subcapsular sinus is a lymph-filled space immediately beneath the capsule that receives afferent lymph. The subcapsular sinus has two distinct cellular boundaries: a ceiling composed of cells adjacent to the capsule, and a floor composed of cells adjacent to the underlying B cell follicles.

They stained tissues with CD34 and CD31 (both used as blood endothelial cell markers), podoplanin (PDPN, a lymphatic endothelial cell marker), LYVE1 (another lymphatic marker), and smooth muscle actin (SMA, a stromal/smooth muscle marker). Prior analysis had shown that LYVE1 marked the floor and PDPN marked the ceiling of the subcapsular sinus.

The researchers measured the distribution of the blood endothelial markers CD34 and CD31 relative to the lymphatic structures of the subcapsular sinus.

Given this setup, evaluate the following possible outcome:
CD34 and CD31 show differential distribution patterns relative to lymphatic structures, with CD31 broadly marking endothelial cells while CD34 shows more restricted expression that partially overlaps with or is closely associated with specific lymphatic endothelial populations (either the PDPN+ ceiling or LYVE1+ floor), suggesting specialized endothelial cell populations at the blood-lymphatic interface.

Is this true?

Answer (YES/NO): NO